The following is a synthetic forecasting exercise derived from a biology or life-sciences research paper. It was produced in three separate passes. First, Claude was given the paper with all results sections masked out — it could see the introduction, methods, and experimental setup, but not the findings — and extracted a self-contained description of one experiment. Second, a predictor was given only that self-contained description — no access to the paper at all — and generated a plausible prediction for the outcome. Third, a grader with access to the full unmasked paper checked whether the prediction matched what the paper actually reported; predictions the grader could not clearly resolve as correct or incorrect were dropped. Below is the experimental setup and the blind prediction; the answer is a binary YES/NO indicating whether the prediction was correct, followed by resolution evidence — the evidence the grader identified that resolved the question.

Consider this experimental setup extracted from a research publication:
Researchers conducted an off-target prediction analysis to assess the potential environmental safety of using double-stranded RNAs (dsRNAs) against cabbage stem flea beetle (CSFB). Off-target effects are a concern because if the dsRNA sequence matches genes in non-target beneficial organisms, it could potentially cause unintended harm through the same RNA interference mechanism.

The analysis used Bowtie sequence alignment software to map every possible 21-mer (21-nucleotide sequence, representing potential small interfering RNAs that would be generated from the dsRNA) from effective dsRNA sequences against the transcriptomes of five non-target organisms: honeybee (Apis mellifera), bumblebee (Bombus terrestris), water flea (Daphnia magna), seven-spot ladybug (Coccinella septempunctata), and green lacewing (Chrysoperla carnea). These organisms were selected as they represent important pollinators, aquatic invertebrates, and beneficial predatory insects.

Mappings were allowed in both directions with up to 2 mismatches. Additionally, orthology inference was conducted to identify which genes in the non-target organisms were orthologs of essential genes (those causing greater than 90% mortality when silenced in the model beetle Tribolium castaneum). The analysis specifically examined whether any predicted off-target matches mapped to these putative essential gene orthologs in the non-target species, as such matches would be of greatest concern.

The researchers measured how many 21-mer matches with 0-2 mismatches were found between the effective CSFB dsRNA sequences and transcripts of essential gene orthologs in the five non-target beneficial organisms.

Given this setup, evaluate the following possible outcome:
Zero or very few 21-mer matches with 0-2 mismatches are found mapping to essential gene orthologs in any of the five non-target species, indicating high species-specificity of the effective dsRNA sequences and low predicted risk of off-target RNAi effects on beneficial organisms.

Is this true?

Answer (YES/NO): NO